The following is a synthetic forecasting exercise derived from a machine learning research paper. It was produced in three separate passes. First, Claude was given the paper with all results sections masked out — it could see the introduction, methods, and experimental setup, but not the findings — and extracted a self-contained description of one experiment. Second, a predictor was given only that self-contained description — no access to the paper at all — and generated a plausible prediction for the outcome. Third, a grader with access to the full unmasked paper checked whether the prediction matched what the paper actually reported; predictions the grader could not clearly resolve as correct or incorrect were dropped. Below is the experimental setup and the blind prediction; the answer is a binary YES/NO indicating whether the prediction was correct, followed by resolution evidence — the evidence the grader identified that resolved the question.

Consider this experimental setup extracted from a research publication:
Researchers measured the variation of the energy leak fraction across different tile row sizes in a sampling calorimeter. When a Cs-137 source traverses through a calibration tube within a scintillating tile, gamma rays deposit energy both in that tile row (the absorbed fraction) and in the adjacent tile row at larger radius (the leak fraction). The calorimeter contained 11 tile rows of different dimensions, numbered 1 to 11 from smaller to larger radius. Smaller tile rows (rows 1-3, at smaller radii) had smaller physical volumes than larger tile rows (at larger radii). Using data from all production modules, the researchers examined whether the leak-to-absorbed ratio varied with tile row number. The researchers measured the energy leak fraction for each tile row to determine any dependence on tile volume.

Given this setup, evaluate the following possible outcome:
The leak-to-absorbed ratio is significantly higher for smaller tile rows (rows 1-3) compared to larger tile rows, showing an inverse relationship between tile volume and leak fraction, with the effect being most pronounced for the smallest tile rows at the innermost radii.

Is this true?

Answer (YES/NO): NO